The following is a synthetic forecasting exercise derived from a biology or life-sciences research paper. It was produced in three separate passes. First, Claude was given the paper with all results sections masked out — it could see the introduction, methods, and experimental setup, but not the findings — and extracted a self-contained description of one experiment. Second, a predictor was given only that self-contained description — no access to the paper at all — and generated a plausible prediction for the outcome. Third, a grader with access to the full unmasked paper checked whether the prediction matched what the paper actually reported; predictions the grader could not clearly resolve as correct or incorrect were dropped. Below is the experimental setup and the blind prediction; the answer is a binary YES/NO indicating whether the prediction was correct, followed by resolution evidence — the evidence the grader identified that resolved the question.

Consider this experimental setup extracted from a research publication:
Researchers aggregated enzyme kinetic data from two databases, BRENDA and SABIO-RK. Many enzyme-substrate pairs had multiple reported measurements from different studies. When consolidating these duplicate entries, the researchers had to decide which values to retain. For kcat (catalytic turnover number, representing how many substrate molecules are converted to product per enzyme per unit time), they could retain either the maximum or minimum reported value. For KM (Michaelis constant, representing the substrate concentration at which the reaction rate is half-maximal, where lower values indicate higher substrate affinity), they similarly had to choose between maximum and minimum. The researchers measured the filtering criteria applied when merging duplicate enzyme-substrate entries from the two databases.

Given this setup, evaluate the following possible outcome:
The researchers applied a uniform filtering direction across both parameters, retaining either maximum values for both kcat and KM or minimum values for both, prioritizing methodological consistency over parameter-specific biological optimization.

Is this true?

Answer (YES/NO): NO